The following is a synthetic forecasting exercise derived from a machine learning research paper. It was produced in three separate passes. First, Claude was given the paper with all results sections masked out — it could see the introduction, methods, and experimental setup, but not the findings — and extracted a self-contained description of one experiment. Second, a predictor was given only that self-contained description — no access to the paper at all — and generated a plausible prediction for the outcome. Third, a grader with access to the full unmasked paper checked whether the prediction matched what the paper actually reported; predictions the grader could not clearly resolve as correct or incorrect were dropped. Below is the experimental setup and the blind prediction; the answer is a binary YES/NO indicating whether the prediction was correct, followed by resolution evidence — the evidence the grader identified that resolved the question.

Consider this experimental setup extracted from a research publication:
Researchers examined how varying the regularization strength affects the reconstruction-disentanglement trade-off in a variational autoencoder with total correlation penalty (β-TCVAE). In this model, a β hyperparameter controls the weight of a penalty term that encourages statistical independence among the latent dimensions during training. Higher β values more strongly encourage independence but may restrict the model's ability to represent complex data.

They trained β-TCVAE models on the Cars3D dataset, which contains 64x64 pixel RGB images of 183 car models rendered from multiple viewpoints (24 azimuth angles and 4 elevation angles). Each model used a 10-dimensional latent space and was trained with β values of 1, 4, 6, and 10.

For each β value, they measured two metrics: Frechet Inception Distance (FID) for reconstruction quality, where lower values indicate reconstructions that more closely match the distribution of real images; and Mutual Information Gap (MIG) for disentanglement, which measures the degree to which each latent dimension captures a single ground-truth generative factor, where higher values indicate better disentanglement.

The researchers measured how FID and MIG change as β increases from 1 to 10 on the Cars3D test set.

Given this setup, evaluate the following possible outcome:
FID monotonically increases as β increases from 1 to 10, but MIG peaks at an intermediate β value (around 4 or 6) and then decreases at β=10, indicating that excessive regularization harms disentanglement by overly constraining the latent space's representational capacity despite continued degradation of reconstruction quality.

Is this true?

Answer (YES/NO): NO